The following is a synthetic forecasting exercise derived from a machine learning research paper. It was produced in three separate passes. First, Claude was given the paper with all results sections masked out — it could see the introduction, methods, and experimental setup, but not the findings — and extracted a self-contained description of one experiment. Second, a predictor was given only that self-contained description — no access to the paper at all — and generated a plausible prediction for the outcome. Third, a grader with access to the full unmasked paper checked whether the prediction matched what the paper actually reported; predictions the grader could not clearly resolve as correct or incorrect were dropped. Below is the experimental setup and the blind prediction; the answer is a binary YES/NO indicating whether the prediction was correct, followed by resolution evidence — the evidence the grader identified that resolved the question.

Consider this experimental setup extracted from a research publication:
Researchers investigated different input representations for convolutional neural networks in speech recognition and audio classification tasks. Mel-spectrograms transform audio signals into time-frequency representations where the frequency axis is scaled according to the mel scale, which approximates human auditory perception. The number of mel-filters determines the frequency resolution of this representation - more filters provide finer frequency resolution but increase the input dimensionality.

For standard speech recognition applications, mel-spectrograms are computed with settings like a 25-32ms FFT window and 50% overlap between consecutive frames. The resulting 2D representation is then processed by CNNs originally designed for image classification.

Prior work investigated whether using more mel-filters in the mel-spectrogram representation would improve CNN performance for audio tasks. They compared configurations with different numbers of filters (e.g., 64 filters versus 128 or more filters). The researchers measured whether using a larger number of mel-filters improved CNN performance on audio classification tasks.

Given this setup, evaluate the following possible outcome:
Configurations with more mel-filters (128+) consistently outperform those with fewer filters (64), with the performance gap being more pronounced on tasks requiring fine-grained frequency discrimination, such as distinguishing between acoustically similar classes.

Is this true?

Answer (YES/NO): NO